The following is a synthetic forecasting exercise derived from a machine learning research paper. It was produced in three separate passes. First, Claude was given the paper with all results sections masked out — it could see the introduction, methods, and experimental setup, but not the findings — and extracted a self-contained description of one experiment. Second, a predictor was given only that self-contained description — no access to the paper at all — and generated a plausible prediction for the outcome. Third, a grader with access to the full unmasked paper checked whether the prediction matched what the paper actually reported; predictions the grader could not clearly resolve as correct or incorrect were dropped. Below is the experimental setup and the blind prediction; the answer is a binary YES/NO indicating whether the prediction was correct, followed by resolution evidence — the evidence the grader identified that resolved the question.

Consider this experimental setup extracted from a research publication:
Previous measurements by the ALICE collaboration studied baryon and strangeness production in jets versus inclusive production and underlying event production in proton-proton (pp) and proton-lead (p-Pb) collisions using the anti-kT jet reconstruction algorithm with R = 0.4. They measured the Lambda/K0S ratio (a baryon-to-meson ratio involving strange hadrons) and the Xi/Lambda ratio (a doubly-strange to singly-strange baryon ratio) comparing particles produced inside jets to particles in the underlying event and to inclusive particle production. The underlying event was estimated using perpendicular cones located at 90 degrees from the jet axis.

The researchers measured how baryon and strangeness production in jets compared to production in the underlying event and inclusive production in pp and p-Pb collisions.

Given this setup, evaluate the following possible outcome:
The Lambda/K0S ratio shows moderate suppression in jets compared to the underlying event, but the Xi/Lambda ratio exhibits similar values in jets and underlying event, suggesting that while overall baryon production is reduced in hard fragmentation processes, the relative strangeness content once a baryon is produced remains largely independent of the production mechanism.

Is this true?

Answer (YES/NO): NO